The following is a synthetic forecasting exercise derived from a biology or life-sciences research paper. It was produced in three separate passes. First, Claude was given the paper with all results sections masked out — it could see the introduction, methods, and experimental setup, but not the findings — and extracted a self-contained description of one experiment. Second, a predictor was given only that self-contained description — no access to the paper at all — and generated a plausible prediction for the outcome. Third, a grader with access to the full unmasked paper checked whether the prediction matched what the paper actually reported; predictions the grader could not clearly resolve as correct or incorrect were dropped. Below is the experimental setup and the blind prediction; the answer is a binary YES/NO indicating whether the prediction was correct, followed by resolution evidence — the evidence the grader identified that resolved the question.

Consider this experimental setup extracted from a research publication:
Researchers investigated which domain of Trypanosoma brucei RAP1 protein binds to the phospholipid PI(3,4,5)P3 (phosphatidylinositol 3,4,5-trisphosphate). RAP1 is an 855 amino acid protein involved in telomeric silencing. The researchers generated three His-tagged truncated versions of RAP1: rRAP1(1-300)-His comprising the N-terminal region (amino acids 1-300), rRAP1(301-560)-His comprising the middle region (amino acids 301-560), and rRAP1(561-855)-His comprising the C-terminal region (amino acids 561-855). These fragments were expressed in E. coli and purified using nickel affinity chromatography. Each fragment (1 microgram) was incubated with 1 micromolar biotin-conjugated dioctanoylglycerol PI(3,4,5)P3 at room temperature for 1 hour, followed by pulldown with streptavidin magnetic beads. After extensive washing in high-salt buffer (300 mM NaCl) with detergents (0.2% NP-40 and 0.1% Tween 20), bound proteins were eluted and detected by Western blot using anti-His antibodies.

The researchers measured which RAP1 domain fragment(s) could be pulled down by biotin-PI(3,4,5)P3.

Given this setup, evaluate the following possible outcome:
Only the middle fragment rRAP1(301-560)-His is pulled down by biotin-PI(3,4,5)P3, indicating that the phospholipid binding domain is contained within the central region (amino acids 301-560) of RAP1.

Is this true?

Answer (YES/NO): NO